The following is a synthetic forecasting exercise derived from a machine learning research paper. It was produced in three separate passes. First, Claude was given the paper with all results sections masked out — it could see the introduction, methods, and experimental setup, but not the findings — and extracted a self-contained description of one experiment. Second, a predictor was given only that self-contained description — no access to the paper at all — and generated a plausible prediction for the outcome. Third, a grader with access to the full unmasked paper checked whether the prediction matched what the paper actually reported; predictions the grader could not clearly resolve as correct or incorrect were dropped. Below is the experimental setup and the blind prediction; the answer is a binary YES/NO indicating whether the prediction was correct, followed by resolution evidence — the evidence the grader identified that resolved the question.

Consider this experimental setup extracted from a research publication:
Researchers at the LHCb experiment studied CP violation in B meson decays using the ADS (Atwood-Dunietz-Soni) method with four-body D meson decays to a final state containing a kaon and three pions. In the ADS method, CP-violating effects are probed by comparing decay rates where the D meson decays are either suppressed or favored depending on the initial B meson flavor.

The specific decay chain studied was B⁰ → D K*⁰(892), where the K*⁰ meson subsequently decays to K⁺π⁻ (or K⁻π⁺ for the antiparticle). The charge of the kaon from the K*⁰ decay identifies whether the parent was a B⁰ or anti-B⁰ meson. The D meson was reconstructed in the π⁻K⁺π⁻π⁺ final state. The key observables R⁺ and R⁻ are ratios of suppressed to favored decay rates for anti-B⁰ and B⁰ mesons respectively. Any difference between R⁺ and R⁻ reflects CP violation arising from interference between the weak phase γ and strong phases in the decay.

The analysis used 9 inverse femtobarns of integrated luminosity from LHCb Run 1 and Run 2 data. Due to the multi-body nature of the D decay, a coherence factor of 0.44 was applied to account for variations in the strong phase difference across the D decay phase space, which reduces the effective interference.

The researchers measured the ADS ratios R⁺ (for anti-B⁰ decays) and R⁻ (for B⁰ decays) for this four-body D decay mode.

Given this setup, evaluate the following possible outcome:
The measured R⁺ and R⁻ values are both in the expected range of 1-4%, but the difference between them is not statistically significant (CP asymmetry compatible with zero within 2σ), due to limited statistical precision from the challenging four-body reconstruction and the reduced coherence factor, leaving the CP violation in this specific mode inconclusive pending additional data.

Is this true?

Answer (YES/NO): NO